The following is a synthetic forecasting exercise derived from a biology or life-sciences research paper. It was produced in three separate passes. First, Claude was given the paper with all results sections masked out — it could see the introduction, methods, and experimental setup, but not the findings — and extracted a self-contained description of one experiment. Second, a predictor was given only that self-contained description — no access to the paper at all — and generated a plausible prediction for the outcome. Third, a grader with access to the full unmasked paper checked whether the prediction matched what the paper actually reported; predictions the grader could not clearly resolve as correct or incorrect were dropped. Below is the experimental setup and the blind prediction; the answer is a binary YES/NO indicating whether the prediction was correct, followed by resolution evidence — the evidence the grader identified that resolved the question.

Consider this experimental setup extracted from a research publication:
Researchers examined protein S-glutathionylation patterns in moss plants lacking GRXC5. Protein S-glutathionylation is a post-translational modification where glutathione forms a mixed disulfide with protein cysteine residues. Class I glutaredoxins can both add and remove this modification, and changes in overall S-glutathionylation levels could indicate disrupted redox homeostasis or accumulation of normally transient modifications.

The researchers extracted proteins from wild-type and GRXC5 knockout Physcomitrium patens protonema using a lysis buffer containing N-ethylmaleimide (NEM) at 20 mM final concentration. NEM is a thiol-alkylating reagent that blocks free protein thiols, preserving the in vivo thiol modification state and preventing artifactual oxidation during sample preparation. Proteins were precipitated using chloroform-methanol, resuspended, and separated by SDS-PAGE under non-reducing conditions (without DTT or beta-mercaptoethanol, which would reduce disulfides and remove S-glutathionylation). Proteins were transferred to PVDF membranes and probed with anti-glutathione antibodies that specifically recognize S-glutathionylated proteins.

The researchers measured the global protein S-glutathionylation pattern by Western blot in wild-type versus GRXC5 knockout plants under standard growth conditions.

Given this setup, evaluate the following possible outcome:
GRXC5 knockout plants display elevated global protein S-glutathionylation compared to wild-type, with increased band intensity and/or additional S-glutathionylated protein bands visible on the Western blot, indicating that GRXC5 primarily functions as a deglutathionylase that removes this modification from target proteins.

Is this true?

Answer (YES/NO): NO